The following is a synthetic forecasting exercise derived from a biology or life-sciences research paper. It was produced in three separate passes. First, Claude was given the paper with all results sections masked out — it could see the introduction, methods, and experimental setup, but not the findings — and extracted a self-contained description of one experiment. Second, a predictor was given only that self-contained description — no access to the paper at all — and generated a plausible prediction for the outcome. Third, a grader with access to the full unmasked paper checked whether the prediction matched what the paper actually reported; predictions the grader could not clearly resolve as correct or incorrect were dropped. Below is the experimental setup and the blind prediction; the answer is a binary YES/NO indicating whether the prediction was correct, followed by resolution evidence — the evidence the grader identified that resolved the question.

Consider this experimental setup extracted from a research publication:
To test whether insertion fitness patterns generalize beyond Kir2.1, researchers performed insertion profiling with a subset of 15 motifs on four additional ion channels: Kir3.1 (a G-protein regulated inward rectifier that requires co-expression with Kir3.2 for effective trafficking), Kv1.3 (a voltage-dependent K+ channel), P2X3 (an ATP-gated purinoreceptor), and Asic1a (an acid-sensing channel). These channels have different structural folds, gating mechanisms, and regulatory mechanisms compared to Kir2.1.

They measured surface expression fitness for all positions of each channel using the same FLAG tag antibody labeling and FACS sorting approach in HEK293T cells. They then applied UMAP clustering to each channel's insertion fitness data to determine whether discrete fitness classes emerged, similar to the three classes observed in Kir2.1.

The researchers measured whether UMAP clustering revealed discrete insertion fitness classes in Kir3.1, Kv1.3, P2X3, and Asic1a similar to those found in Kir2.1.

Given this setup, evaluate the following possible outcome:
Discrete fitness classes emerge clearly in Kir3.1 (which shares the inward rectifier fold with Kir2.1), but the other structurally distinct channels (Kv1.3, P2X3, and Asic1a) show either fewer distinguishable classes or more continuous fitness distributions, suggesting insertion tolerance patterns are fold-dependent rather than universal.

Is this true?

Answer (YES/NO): NO